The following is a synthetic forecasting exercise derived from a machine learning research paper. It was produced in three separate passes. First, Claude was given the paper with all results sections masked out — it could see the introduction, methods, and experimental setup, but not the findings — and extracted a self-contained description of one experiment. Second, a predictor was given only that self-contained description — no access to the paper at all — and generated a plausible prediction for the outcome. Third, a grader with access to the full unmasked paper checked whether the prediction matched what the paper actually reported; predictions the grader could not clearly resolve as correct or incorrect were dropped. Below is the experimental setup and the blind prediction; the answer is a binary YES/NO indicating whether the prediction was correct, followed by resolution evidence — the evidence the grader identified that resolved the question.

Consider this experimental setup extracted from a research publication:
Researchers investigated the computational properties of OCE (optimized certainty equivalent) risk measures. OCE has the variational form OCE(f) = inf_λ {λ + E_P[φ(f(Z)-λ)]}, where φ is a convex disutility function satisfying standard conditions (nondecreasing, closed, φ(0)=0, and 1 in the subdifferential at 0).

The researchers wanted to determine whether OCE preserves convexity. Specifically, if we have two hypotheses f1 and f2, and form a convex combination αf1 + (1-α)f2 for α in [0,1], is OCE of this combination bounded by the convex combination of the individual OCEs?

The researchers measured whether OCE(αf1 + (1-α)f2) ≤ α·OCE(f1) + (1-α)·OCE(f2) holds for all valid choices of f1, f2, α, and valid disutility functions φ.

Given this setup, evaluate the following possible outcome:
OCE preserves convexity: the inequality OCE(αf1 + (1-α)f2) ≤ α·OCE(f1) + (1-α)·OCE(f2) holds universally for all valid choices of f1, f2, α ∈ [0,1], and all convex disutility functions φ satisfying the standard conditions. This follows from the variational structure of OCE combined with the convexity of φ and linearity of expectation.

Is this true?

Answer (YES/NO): YES